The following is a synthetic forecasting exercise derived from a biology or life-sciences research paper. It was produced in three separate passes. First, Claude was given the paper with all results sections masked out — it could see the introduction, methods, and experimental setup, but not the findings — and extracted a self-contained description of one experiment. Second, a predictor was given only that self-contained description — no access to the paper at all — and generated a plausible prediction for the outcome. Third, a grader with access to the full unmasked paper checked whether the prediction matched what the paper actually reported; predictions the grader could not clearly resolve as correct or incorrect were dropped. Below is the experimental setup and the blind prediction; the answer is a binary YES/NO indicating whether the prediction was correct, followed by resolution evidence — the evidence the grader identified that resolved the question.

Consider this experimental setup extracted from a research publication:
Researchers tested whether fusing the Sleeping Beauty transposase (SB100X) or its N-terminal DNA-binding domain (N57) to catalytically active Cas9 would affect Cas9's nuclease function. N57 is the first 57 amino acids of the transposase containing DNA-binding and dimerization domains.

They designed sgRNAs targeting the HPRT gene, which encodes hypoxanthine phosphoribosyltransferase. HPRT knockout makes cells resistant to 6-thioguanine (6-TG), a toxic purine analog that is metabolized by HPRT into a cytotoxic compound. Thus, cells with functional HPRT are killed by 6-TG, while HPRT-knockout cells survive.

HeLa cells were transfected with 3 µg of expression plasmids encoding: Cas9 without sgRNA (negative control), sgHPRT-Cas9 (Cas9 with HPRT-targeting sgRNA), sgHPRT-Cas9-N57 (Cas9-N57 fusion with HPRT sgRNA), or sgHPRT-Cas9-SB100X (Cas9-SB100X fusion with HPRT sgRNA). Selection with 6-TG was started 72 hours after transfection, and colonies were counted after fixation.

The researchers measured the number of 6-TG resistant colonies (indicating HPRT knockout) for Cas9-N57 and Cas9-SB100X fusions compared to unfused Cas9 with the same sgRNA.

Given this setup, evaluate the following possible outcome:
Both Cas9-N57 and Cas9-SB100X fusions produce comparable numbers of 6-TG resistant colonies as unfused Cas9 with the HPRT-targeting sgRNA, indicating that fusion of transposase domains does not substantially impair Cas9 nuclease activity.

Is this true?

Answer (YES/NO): NO